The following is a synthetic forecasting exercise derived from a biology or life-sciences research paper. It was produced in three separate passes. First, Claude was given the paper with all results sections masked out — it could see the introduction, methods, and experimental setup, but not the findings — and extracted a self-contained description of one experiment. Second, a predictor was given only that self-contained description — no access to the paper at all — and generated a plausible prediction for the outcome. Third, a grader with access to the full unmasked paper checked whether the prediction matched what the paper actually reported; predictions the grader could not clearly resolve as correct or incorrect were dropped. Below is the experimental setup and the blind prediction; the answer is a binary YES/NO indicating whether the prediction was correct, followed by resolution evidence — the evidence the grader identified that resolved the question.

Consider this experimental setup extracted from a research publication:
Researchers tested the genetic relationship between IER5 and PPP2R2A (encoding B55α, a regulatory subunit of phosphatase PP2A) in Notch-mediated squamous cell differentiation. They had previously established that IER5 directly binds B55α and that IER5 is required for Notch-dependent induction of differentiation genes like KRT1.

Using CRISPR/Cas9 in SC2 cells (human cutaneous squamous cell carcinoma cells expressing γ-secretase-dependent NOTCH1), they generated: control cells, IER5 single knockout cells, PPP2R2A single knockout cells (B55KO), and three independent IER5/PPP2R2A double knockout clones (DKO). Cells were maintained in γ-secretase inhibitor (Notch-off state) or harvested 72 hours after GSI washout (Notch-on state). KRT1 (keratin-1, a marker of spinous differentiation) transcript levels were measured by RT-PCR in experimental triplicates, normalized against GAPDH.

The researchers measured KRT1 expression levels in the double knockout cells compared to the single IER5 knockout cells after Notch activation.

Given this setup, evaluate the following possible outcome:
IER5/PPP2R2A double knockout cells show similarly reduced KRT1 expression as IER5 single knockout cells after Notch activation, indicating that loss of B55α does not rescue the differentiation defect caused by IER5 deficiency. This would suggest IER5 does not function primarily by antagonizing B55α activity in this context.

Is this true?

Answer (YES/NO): NO